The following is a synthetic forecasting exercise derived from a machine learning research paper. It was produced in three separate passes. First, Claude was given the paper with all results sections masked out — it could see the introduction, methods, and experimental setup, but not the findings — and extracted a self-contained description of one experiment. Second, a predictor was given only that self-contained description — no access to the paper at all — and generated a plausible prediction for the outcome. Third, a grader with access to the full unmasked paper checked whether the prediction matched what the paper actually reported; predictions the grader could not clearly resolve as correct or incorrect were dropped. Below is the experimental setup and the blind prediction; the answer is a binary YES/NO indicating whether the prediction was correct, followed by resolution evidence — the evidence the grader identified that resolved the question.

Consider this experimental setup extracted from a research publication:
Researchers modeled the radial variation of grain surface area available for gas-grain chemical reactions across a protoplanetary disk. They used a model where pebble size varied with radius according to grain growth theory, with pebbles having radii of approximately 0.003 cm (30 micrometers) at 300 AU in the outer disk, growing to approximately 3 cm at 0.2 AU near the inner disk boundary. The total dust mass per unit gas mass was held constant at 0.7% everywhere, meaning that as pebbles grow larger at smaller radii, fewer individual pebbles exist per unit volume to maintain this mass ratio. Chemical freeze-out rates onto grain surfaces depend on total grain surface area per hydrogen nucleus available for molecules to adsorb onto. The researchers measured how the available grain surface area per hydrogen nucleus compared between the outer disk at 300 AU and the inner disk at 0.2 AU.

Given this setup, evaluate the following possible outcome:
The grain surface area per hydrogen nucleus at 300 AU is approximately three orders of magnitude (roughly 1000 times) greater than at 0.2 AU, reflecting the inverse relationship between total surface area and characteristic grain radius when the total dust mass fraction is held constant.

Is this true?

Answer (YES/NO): YES